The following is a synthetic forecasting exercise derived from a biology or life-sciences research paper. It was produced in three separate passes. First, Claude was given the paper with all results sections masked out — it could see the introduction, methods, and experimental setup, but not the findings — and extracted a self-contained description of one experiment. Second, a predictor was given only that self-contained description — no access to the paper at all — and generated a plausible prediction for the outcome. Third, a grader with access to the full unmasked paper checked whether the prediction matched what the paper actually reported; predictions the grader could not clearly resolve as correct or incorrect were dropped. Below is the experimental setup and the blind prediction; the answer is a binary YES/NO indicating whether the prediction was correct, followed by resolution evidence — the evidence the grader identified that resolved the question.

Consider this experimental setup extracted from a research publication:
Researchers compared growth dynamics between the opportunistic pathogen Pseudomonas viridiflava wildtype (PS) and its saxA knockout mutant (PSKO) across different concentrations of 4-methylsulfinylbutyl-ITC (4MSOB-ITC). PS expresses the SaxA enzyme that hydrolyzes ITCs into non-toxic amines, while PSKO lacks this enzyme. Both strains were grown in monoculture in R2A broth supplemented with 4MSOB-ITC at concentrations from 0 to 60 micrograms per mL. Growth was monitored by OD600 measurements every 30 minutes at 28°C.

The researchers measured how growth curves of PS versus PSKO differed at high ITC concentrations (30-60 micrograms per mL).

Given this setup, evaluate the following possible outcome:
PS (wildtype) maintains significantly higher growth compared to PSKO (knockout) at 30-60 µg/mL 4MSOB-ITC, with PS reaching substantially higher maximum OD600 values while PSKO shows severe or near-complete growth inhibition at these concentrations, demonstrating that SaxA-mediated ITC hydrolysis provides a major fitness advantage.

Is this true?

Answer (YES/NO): NO